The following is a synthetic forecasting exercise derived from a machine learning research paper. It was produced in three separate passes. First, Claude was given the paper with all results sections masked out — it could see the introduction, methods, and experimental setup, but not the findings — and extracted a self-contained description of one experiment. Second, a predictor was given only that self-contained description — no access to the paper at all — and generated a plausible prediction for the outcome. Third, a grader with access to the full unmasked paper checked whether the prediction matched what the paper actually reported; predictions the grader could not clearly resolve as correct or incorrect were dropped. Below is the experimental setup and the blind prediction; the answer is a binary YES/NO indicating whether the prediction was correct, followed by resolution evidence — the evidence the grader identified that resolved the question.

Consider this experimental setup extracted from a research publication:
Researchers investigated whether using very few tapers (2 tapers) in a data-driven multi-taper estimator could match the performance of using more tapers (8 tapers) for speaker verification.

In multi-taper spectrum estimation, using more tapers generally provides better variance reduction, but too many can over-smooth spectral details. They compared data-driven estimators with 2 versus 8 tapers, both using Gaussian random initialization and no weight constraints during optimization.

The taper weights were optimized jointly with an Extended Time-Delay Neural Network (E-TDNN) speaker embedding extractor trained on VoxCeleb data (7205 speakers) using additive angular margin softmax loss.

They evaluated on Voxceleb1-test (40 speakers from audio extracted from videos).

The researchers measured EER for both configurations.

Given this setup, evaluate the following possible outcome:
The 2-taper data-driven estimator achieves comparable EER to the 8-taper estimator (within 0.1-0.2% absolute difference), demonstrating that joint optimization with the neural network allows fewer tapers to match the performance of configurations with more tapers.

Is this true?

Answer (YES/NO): NO